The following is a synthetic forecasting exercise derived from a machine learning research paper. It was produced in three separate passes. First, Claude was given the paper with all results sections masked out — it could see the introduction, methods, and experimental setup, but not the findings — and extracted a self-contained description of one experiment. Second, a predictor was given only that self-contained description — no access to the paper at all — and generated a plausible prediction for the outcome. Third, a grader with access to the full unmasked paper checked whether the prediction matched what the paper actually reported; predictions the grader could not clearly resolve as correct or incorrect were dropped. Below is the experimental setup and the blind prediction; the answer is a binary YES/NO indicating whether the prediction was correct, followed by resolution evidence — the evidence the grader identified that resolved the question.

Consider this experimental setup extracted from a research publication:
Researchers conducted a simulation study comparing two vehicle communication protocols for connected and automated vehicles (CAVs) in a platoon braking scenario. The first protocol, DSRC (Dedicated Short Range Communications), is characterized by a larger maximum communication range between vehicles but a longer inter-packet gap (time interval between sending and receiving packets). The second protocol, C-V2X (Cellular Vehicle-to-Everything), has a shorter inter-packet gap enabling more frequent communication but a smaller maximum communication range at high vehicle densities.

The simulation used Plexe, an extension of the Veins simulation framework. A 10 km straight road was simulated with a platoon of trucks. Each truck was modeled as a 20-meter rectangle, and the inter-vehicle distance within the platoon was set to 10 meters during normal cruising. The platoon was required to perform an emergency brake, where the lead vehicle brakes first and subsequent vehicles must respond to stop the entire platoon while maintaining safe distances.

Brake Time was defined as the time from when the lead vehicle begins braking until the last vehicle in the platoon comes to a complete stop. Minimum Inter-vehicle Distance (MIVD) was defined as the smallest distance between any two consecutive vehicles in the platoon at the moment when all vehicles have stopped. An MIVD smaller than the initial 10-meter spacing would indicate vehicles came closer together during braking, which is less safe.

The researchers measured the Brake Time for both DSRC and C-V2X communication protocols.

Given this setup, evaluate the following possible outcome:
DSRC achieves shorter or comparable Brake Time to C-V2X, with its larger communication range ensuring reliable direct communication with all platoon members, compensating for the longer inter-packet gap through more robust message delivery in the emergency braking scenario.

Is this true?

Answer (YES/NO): NO